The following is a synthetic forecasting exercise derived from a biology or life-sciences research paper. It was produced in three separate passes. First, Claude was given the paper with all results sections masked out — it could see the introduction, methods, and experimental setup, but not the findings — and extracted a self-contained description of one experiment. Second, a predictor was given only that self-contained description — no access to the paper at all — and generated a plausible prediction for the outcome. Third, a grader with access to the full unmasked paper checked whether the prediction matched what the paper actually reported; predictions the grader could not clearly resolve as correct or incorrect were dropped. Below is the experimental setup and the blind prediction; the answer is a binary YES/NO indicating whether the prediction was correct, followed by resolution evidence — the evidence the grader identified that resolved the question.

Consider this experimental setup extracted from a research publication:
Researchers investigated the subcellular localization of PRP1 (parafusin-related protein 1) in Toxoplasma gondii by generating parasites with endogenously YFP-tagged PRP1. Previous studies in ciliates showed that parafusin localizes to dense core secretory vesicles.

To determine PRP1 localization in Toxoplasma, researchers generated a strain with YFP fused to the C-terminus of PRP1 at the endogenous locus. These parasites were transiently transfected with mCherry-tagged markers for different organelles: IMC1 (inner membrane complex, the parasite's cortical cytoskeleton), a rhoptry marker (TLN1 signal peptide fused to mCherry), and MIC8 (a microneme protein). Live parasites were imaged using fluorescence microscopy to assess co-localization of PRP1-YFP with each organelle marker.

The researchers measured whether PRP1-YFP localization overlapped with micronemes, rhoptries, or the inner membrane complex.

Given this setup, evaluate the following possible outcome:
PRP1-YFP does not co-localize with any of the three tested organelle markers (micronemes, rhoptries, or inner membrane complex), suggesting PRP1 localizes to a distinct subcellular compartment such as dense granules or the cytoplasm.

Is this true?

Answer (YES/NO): NO